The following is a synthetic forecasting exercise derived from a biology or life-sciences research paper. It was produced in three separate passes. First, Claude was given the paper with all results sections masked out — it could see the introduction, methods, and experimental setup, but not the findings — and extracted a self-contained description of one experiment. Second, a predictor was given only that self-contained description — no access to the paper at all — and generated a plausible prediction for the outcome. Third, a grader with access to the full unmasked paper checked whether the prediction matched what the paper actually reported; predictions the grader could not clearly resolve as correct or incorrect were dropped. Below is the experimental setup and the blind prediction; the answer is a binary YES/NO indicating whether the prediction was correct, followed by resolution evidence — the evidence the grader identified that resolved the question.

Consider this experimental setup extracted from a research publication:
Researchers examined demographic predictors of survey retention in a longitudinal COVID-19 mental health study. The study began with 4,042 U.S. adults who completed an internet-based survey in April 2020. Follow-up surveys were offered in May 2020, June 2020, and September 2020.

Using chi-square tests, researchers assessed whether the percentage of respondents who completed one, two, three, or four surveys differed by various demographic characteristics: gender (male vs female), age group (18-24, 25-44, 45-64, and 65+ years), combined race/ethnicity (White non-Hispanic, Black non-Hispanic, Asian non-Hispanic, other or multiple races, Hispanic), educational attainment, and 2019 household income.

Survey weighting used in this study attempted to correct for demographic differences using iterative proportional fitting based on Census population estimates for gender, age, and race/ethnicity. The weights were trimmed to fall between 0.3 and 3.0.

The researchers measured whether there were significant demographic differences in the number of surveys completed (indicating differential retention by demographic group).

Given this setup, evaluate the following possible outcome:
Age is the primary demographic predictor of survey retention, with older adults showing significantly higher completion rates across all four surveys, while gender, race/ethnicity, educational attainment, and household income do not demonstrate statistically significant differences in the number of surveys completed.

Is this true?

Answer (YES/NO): NO